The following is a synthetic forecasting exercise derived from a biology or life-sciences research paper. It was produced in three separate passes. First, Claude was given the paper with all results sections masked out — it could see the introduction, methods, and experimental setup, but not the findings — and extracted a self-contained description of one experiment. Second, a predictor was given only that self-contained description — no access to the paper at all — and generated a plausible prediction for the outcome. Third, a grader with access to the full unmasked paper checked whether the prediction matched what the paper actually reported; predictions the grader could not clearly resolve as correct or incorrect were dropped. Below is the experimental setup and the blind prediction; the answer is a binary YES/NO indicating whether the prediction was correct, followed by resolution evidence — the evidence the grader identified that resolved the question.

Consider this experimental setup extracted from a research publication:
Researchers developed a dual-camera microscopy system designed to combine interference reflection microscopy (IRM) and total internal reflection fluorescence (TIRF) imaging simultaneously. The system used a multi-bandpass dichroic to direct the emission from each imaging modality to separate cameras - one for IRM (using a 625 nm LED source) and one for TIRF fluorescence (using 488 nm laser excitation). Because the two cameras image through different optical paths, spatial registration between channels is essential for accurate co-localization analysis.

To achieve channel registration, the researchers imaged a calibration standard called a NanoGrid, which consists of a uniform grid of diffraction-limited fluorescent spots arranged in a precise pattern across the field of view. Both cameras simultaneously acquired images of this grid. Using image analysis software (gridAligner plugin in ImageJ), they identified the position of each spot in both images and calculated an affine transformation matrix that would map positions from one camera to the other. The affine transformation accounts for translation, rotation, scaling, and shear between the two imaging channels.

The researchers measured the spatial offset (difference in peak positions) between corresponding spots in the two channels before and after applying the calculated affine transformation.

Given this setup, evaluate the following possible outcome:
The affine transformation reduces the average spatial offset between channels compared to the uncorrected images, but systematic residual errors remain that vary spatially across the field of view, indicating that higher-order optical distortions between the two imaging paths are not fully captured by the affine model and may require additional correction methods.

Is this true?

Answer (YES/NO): NO